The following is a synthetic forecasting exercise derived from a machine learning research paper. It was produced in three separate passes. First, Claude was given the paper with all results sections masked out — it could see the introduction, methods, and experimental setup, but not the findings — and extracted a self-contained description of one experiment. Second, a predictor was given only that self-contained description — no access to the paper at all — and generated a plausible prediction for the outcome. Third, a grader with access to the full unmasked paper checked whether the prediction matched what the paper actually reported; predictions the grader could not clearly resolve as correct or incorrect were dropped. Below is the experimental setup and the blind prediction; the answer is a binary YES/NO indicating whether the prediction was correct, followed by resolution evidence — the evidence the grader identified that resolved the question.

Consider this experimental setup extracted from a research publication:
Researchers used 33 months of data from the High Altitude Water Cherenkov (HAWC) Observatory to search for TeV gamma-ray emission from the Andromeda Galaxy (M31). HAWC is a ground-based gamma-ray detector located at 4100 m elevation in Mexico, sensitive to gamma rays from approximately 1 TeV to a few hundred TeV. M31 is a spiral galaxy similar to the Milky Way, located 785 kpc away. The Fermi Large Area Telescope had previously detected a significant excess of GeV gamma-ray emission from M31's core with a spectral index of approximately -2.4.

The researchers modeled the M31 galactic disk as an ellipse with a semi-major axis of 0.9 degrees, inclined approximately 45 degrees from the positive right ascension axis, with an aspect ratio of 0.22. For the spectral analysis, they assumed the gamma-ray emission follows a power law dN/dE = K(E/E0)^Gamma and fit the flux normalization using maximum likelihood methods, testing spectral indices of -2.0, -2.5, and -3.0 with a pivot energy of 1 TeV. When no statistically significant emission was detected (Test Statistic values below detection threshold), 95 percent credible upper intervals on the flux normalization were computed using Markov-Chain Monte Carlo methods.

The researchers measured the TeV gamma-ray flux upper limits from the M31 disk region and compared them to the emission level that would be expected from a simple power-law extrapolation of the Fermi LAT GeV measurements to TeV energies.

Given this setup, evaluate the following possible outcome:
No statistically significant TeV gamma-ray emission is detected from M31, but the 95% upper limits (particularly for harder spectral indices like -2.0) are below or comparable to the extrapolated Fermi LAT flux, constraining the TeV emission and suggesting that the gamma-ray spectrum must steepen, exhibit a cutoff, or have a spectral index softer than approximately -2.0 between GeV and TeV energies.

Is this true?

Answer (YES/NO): NO